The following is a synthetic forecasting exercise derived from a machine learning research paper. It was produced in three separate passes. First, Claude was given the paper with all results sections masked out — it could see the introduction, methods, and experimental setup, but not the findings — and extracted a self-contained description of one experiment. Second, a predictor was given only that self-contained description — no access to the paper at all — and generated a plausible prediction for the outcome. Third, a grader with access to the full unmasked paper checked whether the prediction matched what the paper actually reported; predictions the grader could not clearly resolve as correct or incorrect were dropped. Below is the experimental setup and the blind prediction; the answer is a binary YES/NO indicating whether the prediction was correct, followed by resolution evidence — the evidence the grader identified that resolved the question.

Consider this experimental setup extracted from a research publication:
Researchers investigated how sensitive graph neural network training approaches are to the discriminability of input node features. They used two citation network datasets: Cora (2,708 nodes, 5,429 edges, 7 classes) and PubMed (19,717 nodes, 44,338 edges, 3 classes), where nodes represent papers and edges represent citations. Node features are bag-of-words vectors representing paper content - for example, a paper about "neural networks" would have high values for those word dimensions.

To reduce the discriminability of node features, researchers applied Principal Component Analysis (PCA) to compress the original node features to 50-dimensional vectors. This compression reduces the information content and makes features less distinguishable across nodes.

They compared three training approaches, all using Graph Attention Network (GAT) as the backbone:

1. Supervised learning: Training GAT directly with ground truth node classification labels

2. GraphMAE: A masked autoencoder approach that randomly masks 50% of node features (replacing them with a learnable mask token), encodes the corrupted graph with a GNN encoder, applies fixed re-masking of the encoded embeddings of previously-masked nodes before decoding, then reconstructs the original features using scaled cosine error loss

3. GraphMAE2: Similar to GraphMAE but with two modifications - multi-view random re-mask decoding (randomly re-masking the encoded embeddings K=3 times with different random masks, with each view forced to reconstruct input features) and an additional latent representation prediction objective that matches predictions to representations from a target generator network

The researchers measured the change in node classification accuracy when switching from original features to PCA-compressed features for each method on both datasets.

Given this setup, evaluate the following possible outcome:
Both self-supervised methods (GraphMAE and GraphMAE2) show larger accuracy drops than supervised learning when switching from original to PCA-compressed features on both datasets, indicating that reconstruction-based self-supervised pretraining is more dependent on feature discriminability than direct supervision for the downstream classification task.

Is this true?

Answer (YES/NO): YES